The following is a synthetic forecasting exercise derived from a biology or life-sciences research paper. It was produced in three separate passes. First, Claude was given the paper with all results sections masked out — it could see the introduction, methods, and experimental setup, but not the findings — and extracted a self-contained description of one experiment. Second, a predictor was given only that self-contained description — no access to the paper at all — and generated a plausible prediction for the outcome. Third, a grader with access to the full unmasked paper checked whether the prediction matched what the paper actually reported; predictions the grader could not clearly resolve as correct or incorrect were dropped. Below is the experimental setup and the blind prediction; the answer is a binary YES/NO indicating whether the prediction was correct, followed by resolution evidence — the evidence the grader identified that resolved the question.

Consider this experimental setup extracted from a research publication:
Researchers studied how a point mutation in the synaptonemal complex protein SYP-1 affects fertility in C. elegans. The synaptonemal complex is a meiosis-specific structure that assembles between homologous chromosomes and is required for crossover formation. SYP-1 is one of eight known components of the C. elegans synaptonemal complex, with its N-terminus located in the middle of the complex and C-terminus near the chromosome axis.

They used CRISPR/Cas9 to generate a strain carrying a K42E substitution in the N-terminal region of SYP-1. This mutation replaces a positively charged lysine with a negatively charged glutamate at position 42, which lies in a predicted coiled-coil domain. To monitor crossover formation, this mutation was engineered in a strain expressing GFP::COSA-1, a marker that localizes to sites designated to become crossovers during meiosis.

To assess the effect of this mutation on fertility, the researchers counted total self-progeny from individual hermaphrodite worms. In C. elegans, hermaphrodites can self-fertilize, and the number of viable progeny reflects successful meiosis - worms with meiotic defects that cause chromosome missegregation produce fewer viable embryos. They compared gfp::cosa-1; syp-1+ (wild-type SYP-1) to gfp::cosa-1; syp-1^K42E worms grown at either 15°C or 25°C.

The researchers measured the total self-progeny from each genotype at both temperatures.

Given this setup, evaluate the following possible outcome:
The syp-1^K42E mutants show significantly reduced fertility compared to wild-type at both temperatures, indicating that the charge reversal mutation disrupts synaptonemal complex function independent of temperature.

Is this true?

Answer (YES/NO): NO